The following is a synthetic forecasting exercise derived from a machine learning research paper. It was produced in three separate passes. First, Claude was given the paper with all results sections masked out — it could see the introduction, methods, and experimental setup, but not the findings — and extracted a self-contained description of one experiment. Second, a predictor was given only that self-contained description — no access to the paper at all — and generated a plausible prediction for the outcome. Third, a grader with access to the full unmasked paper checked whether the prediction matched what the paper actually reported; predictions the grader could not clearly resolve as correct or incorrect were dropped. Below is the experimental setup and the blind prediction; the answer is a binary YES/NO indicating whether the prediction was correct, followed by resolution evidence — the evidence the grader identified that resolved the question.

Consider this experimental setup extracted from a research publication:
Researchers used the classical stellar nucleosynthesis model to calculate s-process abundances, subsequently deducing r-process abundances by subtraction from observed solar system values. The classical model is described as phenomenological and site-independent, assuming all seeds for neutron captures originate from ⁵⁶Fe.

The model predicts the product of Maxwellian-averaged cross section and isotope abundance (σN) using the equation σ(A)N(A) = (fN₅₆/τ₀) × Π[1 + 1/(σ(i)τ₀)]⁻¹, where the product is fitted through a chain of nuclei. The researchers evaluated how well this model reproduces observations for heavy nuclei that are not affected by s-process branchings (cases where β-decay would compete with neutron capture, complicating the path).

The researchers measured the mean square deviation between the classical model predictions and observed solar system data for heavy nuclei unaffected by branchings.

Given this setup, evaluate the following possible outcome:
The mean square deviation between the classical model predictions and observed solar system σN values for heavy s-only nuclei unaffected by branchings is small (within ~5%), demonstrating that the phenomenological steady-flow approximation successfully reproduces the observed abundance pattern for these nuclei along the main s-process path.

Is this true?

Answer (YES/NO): YES